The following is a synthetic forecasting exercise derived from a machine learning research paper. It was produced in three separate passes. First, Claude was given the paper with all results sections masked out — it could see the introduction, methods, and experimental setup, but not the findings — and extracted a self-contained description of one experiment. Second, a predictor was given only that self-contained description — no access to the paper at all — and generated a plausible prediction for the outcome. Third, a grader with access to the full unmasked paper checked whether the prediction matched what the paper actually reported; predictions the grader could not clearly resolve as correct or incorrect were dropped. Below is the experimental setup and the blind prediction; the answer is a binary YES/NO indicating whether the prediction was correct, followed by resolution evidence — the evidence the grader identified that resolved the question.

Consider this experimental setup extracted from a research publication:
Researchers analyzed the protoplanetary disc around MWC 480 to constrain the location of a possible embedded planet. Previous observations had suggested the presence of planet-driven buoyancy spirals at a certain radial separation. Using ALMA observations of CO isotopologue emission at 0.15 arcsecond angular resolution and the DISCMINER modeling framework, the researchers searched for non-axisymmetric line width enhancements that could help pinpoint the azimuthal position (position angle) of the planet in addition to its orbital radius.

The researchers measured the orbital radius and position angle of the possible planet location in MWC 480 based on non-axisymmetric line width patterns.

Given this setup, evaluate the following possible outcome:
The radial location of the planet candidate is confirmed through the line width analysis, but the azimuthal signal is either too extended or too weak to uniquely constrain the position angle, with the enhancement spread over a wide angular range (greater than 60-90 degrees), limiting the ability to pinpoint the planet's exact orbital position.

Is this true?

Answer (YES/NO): NO